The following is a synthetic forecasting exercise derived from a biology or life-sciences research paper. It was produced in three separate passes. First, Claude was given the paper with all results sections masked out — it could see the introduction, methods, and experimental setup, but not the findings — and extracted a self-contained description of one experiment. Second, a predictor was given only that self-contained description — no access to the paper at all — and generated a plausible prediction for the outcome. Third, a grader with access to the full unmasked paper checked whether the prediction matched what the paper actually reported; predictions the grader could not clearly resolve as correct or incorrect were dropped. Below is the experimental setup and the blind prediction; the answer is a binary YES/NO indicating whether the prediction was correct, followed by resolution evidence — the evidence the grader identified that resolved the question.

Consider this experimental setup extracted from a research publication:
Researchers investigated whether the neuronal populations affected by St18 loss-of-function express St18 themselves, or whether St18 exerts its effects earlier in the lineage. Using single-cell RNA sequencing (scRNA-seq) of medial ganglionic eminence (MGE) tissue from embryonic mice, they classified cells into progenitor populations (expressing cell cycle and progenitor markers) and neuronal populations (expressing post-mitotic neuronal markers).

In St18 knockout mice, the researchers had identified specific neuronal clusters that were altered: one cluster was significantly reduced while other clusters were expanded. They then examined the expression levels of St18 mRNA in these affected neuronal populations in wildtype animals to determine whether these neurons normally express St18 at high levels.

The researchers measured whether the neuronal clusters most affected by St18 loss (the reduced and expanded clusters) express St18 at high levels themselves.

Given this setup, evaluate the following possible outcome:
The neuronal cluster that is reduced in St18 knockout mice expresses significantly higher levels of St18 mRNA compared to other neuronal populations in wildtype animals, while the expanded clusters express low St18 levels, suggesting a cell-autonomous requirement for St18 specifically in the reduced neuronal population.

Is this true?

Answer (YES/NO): NO